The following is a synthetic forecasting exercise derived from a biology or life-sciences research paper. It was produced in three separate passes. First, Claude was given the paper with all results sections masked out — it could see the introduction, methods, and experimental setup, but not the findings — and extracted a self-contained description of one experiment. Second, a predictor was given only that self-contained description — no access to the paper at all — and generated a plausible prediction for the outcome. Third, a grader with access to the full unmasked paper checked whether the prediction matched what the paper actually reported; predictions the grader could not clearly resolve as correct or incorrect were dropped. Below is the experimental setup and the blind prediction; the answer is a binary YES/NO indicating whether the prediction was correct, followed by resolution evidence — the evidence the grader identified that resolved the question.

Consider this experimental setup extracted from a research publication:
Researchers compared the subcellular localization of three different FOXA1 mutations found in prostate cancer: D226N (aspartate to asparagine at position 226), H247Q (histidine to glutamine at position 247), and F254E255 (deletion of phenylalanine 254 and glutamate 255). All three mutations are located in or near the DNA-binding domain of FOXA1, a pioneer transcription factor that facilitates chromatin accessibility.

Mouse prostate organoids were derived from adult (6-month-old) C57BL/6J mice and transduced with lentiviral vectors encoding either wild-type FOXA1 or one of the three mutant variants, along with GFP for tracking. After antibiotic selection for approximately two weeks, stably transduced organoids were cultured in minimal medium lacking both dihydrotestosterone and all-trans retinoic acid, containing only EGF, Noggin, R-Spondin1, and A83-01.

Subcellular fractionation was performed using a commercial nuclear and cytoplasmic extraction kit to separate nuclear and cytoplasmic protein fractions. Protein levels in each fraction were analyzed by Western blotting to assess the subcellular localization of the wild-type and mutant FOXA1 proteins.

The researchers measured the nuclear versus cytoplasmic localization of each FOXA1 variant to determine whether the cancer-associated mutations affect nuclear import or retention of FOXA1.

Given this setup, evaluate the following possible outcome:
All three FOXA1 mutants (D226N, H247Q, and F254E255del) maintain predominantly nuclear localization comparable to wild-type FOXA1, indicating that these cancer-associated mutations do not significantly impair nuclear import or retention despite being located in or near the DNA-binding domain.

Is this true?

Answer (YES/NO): YES